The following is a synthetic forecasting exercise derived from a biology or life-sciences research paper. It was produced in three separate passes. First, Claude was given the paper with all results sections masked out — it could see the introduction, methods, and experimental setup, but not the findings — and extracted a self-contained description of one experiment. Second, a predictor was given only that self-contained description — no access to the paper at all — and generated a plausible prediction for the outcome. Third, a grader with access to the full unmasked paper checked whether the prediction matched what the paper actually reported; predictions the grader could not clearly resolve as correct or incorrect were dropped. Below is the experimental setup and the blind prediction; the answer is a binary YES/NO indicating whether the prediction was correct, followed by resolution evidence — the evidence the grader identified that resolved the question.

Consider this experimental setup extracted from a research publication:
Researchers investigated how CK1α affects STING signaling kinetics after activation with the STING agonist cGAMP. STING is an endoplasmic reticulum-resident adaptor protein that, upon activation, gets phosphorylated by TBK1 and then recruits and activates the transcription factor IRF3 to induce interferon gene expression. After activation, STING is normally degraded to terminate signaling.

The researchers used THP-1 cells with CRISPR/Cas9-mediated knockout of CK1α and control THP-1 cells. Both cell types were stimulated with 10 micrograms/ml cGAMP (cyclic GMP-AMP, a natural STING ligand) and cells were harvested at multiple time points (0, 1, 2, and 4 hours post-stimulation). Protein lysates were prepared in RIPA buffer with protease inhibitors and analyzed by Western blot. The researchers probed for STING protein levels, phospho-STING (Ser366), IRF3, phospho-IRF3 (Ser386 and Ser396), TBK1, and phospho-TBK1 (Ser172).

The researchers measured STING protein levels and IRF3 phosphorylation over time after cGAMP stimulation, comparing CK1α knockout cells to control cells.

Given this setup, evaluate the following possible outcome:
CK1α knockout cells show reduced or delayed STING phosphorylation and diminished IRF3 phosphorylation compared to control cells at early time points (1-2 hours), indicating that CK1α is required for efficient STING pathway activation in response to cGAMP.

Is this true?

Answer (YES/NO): NO